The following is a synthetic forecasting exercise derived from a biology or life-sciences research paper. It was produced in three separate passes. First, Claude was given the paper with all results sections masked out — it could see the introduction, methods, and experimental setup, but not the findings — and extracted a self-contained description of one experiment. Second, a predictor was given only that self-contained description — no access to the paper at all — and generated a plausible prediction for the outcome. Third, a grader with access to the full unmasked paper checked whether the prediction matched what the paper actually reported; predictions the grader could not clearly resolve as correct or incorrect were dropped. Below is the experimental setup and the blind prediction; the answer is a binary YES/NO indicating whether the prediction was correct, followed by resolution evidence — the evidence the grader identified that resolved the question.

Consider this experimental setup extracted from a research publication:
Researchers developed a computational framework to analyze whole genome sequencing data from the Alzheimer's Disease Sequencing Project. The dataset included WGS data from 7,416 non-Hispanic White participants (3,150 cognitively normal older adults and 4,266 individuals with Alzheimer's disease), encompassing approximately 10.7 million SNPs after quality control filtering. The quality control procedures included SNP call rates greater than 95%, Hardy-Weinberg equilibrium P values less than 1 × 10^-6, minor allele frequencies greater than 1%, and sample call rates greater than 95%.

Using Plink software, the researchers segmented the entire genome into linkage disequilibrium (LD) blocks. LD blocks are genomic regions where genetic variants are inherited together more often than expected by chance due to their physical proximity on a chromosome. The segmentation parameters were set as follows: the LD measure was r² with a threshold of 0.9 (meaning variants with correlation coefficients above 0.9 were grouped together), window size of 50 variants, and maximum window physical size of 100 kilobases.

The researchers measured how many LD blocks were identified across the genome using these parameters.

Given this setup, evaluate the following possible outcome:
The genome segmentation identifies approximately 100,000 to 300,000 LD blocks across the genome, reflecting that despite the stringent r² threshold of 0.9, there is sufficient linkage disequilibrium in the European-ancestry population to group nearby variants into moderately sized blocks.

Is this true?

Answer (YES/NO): NO